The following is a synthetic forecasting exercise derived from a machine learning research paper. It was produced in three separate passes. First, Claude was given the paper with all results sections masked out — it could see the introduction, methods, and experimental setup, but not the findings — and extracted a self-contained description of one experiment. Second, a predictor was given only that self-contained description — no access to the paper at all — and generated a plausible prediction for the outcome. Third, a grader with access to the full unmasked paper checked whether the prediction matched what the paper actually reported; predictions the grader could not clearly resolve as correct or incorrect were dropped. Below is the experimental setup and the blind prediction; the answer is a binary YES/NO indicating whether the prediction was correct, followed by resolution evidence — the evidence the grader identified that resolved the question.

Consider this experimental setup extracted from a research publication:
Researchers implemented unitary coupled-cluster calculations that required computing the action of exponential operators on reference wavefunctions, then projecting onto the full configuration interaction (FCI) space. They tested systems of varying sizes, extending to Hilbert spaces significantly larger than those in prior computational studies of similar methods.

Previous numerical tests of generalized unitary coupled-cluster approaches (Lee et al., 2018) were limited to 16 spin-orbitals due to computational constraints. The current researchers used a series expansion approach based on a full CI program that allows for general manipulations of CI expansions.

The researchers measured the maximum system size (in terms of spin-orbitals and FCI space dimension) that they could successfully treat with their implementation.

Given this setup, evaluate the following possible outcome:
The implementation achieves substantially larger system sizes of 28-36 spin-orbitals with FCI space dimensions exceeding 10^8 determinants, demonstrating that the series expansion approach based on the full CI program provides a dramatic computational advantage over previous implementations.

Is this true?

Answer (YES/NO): NO